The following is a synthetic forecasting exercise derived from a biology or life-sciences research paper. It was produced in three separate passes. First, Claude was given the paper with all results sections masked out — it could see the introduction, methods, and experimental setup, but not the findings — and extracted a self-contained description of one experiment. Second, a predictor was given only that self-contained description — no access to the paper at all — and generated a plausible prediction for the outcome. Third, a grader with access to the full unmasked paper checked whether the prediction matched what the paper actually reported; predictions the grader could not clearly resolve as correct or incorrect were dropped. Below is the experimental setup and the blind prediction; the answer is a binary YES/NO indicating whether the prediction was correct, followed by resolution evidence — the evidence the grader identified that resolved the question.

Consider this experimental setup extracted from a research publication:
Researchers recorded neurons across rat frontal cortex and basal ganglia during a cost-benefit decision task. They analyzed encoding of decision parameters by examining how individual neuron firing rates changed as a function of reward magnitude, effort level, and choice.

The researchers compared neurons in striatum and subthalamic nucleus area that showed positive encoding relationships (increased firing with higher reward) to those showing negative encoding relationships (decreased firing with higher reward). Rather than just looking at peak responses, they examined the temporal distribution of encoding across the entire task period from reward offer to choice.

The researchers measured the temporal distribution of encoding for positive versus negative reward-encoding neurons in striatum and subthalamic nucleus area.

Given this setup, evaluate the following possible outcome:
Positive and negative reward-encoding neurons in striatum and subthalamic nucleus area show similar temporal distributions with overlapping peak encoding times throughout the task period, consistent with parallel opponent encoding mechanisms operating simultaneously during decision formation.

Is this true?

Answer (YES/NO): NO